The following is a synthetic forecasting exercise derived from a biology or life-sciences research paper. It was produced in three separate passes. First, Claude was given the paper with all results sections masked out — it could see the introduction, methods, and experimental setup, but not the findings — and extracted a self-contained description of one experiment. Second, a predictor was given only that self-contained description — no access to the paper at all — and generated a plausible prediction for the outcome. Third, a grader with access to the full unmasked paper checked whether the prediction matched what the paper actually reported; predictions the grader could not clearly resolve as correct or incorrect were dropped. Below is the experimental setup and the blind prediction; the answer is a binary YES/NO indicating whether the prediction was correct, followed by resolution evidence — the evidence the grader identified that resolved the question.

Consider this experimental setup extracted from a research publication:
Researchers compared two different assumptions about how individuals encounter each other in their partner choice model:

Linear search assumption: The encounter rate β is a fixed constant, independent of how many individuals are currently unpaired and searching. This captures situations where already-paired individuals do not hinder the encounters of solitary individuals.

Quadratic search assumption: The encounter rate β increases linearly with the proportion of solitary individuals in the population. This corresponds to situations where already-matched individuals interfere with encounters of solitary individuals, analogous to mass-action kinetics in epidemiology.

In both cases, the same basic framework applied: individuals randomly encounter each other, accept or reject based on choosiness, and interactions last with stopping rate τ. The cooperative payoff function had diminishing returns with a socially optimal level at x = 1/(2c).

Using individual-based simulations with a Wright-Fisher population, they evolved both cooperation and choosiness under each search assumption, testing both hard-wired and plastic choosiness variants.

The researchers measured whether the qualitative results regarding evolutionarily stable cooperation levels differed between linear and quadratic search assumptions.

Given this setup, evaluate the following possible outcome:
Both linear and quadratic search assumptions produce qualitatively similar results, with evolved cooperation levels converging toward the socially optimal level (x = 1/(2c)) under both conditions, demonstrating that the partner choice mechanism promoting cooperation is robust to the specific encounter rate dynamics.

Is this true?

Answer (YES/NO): NO